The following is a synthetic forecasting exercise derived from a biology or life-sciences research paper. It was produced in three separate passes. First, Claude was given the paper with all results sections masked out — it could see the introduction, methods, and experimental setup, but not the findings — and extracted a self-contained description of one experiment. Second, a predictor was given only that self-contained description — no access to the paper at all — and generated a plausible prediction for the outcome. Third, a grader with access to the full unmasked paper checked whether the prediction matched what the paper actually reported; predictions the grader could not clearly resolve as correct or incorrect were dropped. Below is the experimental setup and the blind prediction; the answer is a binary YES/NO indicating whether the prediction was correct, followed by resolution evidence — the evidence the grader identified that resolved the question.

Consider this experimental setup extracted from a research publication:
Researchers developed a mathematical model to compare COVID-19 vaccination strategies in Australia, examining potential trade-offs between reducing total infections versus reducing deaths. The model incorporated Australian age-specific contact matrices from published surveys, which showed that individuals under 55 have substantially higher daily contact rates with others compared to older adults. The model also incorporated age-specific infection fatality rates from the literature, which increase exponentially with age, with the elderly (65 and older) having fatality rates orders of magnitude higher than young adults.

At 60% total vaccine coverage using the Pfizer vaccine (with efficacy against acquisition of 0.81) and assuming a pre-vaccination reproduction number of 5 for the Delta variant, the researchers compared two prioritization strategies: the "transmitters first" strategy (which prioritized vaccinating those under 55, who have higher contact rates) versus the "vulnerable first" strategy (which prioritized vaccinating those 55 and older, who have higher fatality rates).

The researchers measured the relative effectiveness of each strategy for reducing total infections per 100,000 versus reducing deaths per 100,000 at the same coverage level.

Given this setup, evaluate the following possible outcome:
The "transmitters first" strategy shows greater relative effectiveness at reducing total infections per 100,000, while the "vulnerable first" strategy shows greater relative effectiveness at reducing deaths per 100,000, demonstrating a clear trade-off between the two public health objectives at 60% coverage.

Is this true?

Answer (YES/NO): YES